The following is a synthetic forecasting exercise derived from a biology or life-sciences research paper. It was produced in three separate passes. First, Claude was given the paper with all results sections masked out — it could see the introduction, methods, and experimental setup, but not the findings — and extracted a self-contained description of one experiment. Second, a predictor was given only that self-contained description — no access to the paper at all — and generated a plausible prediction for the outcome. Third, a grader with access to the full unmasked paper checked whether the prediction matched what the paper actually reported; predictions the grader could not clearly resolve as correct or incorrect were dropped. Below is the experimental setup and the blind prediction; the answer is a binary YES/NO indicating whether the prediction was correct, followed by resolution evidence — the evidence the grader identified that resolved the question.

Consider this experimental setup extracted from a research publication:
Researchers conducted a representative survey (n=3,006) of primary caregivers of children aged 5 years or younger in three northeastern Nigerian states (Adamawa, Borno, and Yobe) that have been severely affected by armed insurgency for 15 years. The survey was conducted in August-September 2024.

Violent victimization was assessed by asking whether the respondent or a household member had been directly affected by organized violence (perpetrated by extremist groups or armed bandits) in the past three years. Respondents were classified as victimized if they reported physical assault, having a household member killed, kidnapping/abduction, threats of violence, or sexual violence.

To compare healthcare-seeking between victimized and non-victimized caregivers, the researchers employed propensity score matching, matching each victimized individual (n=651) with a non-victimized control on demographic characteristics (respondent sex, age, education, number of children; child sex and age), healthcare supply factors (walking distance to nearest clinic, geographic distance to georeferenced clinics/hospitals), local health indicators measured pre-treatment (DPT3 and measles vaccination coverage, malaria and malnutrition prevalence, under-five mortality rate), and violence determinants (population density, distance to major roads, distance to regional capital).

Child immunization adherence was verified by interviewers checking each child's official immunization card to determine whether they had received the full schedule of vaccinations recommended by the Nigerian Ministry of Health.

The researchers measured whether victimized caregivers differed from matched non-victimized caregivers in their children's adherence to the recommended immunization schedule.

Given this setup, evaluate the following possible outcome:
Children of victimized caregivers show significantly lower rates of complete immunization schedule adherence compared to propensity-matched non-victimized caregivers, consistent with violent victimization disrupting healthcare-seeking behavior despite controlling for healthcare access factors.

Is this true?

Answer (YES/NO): YES